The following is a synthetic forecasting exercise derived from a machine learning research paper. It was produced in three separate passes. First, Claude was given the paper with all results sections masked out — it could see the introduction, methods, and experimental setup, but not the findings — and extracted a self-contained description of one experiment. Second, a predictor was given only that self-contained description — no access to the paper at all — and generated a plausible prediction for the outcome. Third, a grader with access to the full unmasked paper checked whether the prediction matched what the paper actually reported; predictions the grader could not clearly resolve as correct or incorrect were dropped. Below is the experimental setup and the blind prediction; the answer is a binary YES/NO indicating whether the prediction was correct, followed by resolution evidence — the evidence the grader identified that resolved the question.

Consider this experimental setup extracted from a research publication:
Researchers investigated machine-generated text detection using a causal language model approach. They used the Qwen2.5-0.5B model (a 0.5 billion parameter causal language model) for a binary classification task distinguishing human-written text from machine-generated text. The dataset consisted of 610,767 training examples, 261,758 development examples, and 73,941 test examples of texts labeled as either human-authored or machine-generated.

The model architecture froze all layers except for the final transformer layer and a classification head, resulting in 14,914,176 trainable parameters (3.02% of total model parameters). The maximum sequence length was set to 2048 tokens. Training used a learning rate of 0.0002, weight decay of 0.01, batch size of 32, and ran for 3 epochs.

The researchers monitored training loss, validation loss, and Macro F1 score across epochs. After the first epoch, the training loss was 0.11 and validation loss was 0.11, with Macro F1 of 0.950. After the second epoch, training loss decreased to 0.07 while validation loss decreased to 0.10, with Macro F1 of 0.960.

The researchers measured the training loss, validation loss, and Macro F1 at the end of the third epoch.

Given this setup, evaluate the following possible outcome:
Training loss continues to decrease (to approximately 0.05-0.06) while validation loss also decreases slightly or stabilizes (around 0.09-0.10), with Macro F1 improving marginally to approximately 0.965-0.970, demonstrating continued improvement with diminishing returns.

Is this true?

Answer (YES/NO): NO